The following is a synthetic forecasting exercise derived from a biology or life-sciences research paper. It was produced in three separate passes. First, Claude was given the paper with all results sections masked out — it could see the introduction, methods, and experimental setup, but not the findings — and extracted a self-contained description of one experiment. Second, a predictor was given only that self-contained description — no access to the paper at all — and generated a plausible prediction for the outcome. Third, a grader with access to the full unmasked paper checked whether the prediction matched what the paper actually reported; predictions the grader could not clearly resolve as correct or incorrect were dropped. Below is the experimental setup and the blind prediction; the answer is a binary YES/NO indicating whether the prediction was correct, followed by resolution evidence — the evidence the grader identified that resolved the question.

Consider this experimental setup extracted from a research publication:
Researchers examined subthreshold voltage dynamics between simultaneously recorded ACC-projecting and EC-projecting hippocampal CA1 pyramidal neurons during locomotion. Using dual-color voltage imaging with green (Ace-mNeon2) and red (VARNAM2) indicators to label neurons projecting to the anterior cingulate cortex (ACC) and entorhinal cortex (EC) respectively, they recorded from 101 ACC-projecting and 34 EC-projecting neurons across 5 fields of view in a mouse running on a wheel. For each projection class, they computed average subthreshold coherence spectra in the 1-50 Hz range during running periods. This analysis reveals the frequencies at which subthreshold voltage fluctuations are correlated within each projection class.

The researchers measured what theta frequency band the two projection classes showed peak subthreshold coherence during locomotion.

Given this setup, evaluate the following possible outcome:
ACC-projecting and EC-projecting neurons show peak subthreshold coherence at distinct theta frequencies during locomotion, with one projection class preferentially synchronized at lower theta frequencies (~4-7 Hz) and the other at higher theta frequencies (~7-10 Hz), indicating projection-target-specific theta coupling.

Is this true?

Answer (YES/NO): YES